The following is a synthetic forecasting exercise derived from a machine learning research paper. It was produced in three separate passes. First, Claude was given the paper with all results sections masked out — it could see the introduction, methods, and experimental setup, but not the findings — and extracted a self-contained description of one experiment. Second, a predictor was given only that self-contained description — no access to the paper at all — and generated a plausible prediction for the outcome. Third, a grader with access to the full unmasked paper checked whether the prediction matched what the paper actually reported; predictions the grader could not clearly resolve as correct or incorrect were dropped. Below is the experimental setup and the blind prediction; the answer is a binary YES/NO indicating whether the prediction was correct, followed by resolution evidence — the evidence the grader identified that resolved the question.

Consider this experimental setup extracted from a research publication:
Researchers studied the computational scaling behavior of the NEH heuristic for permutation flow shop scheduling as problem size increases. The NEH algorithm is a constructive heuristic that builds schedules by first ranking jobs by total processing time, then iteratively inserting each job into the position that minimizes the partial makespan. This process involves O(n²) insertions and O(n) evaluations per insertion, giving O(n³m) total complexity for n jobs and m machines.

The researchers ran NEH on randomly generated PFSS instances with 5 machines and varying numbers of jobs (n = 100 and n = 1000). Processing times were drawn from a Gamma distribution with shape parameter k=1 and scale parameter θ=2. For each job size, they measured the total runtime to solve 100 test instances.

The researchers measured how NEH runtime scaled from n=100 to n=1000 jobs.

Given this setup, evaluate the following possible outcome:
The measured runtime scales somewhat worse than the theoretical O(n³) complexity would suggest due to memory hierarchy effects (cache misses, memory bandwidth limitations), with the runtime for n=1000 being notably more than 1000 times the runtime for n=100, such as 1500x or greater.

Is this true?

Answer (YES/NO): NO